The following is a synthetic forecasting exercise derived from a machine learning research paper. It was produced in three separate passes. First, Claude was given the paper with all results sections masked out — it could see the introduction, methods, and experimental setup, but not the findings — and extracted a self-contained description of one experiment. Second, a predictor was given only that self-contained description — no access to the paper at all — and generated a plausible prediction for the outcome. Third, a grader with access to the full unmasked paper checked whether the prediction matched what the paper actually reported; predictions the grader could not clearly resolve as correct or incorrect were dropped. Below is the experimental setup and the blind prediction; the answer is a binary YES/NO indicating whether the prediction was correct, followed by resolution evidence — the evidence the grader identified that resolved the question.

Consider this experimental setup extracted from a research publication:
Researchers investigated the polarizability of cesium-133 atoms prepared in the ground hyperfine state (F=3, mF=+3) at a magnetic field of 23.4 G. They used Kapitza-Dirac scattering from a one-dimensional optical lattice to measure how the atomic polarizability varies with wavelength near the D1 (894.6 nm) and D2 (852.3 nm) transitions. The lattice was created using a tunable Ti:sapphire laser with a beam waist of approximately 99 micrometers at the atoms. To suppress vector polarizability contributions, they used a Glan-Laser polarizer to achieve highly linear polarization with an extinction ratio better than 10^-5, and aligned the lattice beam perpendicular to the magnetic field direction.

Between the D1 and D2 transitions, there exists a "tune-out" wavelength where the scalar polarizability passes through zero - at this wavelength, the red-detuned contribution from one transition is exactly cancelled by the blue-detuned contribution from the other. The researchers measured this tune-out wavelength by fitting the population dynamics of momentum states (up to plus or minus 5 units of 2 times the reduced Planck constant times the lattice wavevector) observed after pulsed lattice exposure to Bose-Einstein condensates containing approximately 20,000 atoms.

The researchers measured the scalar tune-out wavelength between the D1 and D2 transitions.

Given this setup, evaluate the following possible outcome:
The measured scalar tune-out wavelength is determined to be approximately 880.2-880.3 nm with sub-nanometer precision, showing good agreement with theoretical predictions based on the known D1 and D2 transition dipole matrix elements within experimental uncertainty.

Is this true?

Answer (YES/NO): YES